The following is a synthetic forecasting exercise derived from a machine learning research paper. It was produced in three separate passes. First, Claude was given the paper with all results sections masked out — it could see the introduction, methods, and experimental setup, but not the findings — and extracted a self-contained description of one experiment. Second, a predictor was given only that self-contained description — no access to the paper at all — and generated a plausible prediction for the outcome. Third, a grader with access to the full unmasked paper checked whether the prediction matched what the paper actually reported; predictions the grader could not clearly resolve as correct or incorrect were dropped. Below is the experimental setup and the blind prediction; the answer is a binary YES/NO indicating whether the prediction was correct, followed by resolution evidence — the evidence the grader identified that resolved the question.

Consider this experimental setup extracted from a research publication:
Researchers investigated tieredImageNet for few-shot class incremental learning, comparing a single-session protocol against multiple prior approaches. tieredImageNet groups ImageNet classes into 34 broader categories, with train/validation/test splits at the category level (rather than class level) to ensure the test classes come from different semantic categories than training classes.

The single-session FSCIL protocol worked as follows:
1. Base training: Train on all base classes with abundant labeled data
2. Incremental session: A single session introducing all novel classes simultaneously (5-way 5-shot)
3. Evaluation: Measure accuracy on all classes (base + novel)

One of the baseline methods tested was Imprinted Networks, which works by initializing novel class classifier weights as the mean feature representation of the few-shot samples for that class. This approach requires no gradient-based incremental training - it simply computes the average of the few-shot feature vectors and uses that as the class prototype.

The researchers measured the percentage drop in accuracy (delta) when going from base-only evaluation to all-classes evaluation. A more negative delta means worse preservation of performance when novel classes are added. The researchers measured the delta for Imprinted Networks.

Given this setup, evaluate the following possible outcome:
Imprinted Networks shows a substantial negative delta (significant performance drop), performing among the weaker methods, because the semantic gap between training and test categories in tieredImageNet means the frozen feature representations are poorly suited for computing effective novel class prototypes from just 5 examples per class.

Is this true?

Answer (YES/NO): YES